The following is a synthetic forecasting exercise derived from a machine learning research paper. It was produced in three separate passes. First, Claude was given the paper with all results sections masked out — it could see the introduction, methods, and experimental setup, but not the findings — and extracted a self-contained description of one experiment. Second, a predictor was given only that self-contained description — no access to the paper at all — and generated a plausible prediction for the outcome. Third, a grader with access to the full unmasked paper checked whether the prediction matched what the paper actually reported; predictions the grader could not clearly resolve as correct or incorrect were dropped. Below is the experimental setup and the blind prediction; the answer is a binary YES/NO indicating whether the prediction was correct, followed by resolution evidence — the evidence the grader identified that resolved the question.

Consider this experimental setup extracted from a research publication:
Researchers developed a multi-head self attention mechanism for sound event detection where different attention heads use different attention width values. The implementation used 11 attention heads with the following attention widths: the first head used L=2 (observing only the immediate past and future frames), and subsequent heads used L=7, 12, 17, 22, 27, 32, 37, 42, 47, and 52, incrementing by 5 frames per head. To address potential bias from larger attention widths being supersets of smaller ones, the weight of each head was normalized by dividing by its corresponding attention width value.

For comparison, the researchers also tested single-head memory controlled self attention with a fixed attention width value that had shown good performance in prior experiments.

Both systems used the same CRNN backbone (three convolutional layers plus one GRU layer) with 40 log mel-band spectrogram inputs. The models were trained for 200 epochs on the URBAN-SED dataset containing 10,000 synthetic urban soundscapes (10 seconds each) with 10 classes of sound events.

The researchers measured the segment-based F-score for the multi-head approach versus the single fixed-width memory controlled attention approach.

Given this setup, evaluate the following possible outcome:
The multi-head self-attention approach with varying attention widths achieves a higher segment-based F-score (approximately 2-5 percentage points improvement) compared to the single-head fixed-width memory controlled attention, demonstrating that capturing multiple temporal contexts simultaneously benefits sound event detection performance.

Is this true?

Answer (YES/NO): NO